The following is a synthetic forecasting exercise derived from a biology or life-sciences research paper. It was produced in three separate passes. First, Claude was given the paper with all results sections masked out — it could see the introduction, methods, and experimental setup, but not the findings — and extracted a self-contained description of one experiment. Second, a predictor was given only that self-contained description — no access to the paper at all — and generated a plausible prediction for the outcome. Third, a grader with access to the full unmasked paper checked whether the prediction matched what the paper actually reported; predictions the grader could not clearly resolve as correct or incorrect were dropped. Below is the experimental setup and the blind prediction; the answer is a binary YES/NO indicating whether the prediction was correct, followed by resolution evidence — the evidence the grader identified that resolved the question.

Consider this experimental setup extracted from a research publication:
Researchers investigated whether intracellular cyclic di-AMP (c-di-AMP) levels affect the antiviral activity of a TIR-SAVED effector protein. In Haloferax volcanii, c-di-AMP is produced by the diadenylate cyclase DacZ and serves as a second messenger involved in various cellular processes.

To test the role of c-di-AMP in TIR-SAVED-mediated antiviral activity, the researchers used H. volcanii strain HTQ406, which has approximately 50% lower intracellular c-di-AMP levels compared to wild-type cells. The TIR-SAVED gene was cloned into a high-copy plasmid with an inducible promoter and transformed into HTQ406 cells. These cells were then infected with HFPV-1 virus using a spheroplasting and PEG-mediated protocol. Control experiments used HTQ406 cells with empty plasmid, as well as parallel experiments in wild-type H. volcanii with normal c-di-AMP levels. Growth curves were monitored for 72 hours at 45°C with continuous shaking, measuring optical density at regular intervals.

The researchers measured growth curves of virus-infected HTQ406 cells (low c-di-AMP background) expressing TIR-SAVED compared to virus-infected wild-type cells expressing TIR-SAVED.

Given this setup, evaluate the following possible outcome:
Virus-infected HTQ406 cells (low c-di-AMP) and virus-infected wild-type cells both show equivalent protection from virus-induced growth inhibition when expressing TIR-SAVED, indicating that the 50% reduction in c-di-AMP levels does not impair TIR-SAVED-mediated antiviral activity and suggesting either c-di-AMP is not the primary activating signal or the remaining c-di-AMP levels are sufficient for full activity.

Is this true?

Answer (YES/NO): NO